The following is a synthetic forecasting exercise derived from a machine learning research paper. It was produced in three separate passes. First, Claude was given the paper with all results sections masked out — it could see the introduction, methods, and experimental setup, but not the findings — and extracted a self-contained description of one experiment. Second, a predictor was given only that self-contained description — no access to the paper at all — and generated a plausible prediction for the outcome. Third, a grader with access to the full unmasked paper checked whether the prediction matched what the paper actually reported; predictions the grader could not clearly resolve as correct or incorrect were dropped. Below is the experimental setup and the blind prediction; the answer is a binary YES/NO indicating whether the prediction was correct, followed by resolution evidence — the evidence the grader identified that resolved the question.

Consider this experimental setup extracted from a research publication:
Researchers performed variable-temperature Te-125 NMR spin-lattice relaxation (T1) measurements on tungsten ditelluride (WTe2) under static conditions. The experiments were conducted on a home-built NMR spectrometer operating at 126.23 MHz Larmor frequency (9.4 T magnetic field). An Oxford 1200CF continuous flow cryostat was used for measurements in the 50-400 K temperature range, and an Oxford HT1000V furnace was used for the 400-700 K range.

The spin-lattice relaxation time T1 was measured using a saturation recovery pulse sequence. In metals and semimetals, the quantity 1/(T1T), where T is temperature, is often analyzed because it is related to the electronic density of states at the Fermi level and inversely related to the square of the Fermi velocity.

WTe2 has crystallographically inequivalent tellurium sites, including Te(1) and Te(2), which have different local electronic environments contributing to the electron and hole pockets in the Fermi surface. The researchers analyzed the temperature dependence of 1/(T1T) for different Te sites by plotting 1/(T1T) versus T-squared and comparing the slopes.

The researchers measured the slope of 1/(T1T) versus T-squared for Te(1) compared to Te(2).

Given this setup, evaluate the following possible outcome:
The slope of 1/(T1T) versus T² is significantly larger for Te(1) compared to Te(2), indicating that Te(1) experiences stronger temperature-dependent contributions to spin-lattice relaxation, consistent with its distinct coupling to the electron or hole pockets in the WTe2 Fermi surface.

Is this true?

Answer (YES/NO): YES